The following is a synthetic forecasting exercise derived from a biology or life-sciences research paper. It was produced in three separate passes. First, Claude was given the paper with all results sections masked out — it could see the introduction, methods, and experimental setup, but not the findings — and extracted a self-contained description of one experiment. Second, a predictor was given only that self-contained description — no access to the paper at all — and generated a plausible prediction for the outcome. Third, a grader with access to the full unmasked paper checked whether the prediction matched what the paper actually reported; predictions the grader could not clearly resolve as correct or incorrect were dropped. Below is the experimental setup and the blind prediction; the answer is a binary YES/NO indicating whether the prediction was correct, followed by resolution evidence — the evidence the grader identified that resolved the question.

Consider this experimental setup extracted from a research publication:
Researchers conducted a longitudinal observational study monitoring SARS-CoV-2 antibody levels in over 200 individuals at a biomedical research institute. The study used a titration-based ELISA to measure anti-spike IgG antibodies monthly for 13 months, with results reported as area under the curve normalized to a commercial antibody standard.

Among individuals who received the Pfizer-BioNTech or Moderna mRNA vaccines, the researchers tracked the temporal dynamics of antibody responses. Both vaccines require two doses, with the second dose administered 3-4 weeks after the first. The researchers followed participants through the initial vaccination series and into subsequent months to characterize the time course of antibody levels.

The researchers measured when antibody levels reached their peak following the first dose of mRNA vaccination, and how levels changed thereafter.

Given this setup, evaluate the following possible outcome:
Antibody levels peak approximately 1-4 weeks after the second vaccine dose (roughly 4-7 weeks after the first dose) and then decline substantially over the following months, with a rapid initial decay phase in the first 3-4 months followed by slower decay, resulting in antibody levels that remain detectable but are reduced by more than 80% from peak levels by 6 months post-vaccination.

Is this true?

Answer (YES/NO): NO